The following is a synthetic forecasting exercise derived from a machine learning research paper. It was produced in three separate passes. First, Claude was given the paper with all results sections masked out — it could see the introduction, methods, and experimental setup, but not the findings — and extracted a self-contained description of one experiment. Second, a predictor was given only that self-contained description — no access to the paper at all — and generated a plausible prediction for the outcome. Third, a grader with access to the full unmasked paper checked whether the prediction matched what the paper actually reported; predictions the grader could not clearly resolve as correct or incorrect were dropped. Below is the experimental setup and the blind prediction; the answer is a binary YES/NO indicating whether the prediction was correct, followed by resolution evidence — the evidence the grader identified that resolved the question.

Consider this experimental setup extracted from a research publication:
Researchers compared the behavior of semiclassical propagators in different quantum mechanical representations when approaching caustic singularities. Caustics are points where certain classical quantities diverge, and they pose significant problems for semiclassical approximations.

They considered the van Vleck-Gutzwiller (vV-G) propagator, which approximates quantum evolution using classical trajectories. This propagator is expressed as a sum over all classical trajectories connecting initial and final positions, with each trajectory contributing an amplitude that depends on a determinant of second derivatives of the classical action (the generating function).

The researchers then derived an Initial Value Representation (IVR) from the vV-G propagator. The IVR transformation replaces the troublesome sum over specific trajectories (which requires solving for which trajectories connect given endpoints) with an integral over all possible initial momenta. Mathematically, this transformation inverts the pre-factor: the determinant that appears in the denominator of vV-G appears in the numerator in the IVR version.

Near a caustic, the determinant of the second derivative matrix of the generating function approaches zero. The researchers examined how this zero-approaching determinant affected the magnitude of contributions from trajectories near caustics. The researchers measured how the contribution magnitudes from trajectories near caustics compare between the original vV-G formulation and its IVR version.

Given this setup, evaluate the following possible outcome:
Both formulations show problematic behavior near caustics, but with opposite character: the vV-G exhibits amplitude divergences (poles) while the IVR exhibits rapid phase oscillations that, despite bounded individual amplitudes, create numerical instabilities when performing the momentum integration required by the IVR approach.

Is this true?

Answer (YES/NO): NO